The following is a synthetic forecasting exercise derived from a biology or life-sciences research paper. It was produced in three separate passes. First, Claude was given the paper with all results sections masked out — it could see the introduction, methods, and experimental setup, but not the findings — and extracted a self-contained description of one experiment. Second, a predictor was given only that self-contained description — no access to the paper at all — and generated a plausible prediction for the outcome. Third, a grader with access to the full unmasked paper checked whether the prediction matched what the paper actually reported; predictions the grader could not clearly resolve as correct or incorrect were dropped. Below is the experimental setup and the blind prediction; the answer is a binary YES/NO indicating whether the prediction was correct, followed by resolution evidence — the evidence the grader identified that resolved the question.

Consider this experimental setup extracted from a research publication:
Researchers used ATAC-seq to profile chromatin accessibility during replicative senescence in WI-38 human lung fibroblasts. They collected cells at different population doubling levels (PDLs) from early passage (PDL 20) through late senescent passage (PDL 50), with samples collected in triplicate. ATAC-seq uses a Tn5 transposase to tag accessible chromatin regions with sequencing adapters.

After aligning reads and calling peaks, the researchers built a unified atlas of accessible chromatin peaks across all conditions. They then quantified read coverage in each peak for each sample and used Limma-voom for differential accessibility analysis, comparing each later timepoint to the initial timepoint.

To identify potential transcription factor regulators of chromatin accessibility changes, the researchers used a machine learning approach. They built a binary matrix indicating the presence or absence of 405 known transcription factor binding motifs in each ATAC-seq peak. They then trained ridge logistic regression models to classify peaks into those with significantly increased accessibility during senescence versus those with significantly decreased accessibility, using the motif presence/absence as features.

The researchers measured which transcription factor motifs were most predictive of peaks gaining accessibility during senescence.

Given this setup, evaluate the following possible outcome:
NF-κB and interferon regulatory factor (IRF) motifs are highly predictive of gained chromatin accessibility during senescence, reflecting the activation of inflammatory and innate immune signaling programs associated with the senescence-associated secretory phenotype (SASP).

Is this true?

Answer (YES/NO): NO